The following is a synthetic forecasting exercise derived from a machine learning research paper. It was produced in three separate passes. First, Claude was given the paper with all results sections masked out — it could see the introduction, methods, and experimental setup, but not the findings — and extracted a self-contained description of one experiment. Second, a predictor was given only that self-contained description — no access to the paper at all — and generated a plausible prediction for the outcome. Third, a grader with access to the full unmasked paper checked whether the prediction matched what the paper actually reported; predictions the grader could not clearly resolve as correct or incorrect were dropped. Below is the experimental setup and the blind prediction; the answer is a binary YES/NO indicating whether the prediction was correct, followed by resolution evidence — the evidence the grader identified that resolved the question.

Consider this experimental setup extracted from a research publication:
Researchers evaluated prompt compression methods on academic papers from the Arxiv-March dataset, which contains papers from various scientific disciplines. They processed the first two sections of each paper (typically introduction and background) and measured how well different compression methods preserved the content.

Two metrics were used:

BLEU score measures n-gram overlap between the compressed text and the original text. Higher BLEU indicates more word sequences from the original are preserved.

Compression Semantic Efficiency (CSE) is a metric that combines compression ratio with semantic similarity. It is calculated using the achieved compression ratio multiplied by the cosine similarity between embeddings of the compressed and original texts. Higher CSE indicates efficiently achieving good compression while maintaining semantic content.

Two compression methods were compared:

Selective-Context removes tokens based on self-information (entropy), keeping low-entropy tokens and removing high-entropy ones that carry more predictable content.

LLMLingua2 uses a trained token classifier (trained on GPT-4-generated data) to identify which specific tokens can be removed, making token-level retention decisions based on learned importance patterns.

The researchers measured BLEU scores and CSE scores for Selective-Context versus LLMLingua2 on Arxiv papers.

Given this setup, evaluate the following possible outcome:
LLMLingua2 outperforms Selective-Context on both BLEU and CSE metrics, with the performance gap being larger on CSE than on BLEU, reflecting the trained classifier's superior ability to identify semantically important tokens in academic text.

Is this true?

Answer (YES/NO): NO